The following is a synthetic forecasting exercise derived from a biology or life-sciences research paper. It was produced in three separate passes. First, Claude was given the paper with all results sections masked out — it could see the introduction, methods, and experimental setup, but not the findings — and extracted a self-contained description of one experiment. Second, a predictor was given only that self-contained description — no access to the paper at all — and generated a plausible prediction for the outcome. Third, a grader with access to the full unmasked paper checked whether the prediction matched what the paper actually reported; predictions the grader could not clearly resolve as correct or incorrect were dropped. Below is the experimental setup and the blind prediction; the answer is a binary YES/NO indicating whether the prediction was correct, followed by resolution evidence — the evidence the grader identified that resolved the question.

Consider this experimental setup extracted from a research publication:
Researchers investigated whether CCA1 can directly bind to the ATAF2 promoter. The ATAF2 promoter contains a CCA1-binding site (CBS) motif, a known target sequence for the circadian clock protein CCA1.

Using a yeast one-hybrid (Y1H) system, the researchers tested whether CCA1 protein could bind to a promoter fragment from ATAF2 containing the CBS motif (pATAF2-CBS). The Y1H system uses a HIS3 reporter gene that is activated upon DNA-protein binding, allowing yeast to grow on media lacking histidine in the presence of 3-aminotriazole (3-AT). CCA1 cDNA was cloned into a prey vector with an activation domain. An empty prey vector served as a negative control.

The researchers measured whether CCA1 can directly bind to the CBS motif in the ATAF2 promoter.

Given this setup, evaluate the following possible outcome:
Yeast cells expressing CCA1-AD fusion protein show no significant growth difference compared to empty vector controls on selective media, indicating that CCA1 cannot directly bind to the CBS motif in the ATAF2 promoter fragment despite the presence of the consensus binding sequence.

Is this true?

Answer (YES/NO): NO